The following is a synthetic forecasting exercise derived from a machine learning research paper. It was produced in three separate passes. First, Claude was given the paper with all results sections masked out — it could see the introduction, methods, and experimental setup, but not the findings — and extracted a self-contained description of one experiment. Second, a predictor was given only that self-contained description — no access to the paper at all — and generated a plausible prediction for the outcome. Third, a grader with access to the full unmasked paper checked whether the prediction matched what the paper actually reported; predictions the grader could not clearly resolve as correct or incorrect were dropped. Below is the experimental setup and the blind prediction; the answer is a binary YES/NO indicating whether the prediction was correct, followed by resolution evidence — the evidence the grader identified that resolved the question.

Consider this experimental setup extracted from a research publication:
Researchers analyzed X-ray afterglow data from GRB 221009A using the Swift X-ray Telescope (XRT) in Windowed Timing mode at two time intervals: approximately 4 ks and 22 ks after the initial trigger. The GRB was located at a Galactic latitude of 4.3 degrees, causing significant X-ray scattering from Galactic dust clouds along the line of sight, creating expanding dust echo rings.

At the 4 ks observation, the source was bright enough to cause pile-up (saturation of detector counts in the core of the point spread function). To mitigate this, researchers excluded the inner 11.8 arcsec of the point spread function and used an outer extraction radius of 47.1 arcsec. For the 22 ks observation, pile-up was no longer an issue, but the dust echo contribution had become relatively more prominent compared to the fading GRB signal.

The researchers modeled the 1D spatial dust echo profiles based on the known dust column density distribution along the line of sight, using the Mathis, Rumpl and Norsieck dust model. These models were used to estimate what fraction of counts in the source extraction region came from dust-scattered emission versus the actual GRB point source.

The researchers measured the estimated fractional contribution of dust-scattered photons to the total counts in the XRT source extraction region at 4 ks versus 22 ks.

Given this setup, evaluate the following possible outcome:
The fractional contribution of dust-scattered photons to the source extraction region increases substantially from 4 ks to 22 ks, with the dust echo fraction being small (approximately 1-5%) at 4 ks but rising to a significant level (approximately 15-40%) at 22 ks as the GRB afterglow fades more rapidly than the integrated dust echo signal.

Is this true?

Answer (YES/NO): NO